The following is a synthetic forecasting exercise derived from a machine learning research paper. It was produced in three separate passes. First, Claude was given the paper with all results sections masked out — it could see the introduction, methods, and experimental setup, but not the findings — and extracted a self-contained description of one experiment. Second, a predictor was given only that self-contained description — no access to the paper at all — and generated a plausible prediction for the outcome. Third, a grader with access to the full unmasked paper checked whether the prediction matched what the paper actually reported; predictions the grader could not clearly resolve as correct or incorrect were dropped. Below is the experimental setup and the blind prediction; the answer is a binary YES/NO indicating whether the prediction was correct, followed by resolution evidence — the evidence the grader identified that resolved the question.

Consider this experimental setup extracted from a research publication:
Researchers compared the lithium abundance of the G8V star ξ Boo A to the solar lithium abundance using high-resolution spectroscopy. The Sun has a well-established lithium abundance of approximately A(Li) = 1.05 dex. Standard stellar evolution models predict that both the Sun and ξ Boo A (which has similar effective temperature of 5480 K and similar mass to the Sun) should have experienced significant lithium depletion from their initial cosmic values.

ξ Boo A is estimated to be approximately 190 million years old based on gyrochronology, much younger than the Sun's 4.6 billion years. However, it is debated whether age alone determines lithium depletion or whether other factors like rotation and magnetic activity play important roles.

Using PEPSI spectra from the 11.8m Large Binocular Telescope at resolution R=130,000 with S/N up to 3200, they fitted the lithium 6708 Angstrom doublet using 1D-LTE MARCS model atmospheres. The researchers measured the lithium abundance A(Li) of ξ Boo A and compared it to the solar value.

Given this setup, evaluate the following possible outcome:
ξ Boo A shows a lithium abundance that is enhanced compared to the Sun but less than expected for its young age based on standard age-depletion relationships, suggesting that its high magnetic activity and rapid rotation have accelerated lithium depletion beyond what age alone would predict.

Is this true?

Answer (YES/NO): NO